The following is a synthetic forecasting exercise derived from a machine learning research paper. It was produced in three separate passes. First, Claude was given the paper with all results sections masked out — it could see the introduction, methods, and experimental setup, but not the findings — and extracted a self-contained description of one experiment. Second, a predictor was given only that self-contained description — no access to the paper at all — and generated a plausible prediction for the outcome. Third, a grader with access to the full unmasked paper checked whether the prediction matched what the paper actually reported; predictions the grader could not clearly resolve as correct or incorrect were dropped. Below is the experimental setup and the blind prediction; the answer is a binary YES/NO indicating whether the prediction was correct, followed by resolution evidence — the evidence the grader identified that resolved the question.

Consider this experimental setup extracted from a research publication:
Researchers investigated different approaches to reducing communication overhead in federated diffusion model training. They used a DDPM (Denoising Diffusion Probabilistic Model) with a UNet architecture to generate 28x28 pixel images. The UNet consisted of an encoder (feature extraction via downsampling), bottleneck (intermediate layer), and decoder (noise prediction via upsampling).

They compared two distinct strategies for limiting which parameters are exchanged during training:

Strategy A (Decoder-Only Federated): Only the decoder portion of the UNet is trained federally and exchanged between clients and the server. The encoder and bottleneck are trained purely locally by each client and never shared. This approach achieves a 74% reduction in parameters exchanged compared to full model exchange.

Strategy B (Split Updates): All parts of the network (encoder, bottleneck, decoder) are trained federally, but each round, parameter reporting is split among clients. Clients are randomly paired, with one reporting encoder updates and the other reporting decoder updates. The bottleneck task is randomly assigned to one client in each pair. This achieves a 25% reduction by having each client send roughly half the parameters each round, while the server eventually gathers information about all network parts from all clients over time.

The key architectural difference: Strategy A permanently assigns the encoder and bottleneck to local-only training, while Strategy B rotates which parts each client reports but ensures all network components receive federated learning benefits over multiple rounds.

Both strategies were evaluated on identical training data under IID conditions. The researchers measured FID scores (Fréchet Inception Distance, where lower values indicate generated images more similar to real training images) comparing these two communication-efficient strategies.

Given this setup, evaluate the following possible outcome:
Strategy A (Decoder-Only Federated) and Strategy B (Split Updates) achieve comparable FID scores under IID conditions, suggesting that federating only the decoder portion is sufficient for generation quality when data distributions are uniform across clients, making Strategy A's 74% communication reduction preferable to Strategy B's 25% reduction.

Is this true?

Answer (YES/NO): NO